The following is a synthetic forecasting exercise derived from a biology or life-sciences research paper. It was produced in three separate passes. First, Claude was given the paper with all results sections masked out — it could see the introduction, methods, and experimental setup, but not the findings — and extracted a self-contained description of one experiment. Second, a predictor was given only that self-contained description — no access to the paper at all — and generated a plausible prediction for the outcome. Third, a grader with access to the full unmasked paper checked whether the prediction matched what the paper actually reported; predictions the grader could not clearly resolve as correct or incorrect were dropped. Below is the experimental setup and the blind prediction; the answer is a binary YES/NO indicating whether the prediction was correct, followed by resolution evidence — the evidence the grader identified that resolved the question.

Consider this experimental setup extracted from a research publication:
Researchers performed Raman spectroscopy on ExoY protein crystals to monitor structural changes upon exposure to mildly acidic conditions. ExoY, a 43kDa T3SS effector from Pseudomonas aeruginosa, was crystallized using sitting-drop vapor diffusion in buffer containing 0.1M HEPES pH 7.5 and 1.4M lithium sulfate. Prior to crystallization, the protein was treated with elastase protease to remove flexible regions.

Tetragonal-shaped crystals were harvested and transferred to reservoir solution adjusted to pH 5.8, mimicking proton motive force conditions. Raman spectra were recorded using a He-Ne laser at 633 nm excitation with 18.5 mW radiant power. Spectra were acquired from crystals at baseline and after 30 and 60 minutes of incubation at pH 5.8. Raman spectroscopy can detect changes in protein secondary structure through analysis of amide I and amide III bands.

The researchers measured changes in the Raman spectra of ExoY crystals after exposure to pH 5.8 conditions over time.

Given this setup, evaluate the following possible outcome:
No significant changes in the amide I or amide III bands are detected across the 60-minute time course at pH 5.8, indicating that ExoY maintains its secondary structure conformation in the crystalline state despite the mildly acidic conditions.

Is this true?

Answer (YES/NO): NO